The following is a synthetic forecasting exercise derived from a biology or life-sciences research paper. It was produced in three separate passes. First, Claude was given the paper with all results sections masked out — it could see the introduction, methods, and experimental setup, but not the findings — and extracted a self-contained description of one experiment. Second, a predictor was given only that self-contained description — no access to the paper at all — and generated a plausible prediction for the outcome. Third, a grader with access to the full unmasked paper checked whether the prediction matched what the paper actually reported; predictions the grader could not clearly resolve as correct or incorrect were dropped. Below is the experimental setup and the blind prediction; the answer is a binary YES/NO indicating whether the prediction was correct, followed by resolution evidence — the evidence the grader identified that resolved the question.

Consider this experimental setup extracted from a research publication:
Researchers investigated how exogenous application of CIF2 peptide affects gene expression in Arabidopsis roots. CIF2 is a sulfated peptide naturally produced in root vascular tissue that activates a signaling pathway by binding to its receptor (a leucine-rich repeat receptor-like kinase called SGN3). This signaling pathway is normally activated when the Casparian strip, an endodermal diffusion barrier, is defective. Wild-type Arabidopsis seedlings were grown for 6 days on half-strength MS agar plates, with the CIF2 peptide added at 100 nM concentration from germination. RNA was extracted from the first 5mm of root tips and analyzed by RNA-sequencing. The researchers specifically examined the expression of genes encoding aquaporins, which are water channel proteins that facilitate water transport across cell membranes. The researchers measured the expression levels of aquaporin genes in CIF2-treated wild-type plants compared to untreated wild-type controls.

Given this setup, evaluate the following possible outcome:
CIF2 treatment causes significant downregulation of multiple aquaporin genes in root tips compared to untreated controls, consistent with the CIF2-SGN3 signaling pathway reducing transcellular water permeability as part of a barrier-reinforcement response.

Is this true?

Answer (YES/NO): YES